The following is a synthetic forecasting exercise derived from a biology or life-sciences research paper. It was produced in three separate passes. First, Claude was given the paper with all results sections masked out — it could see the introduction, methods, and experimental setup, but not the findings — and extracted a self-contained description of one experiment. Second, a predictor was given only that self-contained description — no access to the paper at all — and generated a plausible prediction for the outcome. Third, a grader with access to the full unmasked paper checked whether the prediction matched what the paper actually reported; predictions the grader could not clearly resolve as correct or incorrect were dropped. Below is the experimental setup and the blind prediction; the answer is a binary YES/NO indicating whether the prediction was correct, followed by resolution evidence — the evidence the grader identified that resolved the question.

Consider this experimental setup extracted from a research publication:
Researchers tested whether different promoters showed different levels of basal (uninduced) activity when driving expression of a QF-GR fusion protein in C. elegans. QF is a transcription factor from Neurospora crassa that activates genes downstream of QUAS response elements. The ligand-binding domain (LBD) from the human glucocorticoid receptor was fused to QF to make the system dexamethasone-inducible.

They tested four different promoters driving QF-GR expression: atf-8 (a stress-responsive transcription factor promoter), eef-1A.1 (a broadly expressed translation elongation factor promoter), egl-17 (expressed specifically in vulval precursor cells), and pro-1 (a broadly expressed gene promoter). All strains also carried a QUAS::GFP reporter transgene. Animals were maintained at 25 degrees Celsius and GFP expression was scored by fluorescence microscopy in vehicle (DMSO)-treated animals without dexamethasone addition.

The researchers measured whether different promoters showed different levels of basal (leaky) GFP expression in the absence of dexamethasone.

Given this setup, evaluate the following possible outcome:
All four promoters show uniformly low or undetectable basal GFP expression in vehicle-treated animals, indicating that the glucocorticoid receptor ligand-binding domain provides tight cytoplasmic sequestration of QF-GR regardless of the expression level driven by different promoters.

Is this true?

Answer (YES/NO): NO